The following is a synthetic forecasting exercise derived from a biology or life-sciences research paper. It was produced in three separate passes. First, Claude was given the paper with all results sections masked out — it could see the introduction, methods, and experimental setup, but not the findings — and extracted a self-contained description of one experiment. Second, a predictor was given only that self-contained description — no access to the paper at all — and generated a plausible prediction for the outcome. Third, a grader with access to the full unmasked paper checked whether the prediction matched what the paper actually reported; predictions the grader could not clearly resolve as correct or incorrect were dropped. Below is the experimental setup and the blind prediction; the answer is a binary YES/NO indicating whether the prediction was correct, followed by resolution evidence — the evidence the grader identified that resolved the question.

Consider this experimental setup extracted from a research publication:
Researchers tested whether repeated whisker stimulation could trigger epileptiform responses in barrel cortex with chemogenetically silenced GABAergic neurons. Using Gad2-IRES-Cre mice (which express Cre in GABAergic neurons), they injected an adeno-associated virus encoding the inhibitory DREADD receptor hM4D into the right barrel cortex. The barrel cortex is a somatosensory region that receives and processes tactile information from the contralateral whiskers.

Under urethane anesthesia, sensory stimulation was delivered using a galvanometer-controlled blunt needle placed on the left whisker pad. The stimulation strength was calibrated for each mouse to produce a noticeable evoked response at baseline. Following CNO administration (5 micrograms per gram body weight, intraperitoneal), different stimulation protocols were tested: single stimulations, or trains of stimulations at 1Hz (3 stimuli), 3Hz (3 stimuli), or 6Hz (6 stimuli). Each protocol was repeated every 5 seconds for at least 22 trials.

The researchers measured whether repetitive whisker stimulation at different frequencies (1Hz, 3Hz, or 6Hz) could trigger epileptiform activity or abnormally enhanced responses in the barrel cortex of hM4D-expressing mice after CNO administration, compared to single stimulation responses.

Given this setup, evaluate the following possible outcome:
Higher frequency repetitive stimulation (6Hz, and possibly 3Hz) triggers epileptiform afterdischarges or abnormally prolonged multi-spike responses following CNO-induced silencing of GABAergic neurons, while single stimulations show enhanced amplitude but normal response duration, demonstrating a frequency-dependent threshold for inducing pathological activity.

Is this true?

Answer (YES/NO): NO